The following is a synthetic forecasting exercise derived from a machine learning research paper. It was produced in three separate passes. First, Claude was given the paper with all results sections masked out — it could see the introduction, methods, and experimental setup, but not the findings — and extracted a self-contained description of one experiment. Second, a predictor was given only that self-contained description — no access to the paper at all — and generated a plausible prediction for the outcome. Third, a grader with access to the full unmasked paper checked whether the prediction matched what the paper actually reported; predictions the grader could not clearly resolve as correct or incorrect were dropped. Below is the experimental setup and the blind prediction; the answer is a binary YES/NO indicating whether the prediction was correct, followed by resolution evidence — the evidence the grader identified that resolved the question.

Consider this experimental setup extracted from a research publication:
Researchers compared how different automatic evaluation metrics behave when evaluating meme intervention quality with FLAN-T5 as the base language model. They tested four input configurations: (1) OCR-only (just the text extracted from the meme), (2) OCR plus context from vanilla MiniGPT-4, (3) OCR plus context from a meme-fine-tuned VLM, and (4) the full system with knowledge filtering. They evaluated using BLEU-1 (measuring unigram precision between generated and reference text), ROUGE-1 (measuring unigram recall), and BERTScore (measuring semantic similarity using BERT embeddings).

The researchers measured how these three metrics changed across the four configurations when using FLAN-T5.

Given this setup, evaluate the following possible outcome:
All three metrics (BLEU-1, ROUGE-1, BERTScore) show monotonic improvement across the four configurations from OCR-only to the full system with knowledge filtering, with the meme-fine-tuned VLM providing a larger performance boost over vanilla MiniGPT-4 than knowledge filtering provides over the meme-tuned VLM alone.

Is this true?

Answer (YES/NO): NO